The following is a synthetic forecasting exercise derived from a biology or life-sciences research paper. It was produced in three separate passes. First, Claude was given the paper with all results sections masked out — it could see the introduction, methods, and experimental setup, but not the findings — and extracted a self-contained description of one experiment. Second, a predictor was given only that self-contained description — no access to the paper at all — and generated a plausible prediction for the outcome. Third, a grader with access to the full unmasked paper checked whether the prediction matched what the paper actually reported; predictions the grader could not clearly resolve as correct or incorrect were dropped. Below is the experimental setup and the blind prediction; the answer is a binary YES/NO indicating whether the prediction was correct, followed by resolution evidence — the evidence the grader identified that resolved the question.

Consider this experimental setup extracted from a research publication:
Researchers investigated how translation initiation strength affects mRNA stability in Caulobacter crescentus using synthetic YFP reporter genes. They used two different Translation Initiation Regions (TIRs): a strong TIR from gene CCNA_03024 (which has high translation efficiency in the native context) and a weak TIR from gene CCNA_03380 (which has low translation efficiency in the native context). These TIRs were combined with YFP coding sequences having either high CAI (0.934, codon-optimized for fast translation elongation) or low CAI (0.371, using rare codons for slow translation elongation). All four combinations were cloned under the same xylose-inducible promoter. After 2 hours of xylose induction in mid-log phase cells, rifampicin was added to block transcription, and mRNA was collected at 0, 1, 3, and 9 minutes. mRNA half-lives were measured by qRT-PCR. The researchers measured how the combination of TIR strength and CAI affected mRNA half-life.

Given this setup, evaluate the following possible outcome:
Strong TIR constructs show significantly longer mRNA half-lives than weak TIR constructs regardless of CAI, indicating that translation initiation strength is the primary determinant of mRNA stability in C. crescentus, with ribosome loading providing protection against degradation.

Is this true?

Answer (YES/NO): NO